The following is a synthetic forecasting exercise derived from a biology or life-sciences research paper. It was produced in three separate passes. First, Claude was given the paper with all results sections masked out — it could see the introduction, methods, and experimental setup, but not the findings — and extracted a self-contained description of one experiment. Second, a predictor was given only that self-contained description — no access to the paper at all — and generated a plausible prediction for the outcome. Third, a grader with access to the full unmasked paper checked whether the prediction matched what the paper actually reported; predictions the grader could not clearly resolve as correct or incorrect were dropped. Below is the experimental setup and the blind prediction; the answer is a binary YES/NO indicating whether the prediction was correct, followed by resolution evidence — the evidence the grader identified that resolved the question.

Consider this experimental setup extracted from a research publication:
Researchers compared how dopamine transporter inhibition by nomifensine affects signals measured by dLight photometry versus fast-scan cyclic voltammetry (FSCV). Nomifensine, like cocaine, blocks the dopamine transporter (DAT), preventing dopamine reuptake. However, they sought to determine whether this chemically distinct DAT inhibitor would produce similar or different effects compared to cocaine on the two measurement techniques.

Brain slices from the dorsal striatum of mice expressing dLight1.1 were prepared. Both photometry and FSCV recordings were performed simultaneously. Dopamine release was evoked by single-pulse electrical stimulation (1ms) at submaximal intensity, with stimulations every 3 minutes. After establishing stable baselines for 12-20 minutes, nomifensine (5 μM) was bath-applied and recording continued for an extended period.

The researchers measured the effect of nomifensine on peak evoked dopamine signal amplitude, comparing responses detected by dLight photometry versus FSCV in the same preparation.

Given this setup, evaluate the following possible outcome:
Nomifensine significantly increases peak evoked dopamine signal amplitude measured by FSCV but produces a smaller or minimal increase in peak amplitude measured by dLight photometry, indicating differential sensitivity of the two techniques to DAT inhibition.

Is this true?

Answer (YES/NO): YES